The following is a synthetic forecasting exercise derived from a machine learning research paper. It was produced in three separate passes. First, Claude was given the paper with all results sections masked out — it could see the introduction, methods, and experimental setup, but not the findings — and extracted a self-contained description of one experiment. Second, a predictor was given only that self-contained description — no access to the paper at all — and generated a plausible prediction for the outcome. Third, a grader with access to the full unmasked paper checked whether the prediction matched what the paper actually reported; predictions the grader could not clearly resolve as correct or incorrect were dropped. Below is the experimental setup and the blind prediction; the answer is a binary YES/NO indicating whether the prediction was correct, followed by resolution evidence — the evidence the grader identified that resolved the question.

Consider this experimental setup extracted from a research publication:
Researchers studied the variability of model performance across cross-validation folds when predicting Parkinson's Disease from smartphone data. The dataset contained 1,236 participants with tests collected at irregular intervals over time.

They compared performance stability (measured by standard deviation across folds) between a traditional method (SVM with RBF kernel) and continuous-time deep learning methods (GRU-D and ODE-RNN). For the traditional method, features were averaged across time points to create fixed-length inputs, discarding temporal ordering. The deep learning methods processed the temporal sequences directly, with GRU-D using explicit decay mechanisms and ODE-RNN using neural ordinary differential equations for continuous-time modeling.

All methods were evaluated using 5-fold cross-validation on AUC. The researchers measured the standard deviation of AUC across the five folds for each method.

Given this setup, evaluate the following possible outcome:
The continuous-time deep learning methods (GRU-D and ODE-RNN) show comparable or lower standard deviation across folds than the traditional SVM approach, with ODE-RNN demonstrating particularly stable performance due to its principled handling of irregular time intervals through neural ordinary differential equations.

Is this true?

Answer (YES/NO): YES